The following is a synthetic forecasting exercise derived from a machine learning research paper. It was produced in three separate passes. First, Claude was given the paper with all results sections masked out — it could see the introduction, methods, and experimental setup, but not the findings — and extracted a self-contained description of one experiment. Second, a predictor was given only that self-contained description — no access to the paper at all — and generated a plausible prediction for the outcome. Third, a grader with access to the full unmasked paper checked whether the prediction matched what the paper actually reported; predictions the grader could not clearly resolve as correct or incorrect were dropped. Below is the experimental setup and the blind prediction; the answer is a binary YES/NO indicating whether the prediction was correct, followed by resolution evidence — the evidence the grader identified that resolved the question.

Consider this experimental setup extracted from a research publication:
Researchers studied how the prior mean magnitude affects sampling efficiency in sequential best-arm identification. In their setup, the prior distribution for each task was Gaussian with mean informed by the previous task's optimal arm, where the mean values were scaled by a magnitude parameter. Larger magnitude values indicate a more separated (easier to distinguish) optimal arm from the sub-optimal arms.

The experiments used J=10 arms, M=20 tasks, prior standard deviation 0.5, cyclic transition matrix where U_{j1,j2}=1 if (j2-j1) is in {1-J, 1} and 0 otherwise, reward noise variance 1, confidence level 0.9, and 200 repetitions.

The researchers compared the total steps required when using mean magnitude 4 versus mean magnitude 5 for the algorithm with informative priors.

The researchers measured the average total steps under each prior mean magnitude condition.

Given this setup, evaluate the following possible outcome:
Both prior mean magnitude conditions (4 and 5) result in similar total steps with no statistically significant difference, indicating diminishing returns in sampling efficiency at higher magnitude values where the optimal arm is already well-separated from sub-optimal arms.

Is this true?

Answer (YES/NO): NO